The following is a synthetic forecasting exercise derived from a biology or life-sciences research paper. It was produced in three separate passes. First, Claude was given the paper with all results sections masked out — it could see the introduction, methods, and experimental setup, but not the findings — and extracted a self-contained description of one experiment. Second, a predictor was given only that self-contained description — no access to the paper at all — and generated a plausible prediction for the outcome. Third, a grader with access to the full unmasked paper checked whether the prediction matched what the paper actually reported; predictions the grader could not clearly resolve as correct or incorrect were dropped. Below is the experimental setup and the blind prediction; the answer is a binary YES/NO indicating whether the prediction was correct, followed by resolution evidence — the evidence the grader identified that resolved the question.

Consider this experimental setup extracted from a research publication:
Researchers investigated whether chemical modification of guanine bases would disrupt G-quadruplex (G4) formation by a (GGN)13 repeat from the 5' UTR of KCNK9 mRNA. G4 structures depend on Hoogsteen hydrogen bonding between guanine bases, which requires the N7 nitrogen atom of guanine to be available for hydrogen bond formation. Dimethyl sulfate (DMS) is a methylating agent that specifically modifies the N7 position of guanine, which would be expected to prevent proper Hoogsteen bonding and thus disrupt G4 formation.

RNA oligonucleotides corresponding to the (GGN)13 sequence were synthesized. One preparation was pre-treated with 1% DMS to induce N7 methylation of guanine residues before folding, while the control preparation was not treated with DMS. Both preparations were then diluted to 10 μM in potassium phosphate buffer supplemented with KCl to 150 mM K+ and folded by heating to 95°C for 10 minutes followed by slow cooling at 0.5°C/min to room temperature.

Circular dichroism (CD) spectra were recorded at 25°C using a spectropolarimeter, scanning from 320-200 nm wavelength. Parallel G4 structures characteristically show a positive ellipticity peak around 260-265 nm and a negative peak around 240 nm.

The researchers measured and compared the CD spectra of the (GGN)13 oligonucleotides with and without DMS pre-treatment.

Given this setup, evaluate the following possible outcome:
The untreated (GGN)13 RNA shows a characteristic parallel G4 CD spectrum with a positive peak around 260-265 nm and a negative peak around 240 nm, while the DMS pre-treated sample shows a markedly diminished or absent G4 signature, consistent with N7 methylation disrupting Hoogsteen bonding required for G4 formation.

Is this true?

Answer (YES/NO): YES